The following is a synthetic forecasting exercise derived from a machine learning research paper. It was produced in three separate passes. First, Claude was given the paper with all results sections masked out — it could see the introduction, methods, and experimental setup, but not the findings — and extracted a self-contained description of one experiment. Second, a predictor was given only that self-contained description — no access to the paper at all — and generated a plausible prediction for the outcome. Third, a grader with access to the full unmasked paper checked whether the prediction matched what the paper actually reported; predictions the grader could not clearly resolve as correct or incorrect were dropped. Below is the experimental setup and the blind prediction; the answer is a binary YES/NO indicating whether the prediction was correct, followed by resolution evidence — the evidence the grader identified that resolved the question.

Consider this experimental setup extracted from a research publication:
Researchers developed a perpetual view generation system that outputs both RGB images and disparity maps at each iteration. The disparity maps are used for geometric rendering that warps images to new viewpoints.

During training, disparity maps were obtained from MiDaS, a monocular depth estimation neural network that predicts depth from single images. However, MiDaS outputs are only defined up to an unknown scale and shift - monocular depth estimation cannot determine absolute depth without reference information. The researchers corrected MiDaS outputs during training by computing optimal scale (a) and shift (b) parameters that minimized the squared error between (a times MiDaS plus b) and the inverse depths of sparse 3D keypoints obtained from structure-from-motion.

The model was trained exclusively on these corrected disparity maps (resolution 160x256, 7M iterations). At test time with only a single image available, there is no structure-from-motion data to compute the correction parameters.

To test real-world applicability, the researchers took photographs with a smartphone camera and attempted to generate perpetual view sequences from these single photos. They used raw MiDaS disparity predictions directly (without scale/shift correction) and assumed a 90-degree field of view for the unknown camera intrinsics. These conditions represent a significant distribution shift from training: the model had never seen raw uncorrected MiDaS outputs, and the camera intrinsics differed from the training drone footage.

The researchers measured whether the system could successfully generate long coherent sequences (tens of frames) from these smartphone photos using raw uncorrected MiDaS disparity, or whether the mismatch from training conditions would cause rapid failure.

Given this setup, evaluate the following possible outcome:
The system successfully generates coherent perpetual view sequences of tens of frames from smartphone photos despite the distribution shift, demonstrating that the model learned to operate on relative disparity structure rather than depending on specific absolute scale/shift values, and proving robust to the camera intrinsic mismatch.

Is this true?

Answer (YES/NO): YES